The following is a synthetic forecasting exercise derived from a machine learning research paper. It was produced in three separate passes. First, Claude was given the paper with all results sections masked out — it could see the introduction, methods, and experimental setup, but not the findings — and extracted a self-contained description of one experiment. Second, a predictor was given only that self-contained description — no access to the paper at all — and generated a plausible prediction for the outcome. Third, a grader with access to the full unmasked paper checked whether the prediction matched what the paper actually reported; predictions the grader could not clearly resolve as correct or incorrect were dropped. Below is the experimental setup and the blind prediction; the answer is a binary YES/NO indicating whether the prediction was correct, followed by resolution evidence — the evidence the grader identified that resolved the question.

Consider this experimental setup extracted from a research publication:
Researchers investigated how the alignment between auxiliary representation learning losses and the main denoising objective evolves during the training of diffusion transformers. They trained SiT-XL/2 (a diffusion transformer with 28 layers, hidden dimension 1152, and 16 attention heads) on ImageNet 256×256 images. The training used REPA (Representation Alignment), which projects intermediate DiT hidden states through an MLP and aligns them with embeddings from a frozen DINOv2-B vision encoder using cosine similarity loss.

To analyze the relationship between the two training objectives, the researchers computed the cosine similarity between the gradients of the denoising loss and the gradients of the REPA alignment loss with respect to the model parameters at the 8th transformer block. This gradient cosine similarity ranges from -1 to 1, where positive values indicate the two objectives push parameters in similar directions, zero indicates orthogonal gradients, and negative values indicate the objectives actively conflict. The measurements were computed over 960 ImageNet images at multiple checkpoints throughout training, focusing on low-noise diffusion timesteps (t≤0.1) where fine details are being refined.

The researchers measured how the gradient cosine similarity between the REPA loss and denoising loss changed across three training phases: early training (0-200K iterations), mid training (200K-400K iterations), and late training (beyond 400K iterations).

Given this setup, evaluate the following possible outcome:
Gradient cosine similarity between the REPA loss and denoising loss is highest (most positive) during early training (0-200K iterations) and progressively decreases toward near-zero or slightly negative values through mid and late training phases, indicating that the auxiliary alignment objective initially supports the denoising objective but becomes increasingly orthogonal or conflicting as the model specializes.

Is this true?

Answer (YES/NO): YES